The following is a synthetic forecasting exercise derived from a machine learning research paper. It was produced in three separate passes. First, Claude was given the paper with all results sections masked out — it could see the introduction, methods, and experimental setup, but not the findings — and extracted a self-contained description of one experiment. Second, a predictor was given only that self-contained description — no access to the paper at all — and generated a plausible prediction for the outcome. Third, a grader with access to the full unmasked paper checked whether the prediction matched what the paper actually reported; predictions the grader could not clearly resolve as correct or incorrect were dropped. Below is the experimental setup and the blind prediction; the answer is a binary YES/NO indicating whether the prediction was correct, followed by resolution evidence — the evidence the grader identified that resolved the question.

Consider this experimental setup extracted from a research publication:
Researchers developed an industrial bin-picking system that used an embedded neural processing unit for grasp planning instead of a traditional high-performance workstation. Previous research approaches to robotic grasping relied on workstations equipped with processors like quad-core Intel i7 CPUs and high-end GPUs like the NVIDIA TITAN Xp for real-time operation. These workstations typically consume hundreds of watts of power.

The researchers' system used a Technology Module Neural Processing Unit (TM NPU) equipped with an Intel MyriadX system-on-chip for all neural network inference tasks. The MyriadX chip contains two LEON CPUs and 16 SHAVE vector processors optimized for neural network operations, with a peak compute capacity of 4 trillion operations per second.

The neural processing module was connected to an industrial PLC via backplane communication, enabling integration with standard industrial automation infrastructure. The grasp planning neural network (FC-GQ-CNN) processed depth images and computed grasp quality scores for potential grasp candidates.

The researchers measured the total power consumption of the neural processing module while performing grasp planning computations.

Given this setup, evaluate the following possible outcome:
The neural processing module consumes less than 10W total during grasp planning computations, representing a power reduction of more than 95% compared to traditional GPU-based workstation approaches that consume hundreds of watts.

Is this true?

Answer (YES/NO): NO